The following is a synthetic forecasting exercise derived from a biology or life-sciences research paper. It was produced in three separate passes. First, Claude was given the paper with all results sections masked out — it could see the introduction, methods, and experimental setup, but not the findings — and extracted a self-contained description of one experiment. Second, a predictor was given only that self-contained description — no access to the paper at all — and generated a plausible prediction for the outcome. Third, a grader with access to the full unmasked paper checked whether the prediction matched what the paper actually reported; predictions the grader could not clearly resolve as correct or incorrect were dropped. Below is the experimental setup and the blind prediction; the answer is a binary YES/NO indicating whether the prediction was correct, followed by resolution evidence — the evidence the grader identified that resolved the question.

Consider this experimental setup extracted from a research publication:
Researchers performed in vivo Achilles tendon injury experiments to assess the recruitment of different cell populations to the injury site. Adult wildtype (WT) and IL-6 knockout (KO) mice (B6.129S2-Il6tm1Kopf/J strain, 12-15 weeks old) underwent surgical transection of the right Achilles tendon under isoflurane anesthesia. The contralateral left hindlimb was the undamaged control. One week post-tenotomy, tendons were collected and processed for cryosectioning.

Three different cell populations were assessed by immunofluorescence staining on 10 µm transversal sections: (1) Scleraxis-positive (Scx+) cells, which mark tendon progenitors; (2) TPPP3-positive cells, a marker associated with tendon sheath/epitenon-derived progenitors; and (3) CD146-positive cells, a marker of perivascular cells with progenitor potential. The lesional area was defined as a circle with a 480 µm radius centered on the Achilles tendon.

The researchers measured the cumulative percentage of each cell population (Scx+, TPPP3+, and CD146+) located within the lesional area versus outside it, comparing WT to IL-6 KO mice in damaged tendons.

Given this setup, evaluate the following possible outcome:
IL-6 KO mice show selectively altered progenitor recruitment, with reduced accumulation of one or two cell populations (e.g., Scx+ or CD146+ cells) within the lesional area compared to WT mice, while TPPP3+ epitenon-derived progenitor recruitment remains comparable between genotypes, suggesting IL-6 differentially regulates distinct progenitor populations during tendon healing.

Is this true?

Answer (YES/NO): NO